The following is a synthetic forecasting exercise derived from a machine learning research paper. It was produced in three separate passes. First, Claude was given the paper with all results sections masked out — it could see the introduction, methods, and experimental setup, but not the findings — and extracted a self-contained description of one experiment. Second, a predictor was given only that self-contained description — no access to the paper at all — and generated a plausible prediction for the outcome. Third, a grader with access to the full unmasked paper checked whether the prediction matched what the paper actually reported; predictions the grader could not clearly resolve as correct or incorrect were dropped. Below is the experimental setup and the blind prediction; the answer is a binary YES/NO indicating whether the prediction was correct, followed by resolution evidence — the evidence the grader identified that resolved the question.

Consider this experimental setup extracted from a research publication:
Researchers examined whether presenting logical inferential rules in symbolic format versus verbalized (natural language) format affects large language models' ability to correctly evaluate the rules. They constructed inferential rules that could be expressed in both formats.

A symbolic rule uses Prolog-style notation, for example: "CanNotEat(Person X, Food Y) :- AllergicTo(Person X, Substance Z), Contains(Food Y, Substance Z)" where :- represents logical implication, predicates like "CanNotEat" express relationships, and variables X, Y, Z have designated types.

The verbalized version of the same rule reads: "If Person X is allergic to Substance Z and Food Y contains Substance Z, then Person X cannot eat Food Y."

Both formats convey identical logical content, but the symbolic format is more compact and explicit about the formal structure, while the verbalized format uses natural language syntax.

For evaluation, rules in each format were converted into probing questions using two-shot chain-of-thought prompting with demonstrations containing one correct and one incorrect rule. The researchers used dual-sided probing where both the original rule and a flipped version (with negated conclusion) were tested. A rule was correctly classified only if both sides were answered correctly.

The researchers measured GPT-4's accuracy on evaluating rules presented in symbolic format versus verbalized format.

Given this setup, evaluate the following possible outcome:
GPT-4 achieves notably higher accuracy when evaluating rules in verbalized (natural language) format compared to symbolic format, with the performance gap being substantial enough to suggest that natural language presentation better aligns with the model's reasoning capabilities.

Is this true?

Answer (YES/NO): NO